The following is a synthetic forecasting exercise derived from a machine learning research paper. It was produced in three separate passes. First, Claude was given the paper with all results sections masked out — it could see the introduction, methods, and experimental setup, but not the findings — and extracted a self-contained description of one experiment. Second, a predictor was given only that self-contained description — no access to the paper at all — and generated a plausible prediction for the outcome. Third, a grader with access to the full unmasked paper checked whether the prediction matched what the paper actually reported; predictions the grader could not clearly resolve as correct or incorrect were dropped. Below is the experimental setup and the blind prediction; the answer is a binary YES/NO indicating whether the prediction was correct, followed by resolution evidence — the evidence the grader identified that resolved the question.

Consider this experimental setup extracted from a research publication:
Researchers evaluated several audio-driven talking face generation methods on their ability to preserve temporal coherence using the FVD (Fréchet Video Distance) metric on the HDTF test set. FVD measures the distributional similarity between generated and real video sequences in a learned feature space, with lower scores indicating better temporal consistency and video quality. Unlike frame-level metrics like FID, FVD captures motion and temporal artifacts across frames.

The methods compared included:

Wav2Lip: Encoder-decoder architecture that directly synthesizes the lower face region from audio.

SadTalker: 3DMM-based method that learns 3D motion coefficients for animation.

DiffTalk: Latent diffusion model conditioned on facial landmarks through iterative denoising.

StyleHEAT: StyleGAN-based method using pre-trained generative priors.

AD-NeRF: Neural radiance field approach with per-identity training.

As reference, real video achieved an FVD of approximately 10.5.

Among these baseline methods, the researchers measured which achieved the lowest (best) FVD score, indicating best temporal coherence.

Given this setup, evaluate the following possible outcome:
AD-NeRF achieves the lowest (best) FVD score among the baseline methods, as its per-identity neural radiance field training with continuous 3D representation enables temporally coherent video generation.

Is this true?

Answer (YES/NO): NO